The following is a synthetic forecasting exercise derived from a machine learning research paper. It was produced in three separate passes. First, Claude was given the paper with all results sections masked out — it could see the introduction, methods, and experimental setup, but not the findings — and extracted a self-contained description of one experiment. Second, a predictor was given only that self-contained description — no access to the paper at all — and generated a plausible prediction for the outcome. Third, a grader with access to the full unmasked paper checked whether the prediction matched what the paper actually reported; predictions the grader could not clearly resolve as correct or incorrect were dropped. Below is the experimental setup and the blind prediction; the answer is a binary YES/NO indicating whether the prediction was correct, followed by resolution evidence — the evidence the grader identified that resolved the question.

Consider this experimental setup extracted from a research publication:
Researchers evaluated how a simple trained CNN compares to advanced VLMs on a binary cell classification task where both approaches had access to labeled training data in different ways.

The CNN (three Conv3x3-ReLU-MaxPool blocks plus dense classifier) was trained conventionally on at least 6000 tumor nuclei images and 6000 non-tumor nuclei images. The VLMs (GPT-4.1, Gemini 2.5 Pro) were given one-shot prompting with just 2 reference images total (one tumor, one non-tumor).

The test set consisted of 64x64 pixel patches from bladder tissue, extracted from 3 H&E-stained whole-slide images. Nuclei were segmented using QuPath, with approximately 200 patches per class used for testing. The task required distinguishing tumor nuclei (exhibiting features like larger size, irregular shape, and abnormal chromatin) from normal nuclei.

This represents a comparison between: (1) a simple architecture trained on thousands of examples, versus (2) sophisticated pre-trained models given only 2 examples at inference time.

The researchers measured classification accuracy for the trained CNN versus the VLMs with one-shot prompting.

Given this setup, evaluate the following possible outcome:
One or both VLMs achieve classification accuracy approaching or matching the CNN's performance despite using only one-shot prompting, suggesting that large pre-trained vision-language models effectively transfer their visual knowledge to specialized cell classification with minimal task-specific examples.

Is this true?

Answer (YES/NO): NO